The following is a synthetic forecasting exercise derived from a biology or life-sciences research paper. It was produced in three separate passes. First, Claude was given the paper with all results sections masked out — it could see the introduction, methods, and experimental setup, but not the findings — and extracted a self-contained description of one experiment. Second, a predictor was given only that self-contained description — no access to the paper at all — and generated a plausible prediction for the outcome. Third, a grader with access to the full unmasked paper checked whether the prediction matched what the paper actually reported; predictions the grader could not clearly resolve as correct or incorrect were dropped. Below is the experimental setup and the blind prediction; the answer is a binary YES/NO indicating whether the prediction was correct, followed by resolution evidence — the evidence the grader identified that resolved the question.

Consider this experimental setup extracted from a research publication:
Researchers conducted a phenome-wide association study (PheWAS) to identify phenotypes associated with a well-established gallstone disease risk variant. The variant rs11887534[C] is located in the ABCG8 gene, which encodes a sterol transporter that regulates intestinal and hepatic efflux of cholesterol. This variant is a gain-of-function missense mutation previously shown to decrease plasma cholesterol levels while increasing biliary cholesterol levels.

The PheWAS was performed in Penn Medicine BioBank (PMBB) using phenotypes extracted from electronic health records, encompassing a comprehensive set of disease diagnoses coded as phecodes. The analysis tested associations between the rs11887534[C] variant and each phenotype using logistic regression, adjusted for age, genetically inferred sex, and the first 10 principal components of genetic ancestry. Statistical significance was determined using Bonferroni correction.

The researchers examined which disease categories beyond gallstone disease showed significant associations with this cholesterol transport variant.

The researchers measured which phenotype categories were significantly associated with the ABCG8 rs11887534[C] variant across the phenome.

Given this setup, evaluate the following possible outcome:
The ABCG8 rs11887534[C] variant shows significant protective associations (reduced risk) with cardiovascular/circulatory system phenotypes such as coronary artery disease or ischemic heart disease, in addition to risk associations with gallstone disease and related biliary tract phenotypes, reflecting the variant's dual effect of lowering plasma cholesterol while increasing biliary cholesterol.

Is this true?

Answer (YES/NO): NO